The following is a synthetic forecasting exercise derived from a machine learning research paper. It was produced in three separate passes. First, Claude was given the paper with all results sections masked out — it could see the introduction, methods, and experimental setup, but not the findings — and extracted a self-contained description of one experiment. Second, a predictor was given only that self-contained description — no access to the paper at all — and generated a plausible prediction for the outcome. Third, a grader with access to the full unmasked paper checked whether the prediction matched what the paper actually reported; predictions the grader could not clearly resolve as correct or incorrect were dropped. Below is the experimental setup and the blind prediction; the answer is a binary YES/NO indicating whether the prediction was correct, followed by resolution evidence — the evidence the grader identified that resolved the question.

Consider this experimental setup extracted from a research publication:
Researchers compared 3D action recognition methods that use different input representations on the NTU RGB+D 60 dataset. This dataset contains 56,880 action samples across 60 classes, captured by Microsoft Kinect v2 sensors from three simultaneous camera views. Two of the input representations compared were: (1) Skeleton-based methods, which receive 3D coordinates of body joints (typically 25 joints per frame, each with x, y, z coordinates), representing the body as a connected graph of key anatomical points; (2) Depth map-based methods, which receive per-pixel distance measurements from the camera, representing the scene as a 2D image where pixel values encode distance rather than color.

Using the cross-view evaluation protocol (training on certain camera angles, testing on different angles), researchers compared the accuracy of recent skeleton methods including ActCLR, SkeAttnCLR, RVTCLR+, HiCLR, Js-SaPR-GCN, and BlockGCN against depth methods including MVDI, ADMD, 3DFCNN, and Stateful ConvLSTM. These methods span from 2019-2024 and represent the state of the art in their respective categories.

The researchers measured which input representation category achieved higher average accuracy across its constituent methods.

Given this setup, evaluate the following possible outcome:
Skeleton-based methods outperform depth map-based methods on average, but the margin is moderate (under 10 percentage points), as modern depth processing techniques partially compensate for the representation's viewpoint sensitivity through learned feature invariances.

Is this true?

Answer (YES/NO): NO